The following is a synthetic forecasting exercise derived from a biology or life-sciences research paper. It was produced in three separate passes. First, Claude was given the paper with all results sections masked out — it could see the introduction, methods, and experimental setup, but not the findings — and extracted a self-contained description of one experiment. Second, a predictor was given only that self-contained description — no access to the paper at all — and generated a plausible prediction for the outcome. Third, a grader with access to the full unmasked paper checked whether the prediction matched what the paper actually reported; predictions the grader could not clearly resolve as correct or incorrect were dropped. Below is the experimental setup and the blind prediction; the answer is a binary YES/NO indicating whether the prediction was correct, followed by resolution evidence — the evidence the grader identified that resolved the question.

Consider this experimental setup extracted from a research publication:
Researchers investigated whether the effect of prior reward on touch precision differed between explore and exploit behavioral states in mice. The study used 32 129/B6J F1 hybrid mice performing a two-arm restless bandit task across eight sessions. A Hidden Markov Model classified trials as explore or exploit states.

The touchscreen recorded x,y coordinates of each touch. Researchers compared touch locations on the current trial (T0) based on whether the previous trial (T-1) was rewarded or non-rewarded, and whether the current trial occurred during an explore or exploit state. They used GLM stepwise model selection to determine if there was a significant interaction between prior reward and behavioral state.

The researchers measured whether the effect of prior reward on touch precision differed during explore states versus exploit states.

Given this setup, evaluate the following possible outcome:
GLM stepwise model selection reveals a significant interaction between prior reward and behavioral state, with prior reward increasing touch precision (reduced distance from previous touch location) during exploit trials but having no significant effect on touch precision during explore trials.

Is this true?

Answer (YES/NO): NO